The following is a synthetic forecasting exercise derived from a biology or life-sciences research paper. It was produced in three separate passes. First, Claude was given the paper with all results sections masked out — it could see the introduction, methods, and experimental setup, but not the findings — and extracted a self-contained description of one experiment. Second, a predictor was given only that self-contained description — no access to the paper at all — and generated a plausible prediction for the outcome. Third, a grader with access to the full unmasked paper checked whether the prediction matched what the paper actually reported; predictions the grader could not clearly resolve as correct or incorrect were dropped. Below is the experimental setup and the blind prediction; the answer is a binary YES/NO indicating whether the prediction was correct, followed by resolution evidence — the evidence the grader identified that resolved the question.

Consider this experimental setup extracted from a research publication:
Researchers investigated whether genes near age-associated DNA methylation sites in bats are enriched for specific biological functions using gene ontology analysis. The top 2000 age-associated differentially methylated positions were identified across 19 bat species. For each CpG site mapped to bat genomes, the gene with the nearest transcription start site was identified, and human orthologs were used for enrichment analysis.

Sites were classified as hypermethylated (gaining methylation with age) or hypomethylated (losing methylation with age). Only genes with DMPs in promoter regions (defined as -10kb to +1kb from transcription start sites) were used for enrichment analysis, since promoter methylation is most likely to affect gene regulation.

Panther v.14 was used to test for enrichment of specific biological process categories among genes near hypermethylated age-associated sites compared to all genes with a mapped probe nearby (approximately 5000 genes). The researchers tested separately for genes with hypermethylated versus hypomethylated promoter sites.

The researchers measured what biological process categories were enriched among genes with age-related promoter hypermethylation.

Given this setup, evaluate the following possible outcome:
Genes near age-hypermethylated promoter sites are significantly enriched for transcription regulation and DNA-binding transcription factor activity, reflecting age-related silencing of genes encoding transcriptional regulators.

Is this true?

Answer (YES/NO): YES